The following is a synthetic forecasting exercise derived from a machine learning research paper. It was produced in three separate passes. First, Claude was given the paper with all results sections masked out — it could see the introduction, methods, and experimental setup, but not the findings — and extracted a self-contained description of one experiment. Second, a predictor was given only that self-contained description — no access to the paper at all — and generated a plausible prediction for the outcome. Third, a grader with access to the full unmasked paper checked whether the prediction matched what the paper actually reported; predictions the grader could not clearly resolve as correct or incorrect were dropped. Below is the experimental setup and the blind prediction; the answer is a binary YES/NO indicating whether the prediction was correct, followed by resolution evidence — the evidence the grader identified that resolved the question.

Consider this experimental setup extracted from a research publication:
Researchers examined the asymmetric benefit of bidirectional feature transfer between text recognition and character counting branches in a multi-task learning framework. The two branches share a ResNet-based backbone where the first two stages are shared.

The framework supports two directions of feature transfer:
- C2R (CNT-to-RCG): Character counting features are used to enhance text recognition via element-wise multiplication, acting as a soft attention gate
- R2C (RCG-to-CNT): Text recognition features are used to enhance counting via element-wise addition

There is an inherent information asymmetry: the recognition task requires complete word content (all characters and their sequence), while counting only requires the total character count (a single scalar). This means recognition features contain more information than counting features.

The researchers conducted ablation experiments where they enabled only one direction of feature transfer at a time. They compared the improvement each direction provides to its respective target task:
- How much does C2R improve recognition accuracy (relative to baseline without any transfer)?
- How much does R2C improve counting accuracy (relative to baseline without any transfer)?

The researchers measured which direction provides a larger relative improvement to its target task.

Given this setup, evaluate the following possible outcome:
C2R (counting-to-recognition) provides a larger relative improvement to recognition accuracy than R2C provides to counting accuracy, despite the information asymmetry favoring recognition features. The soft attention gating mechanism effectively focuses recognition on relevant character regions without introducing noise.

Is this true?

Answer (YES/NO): YES